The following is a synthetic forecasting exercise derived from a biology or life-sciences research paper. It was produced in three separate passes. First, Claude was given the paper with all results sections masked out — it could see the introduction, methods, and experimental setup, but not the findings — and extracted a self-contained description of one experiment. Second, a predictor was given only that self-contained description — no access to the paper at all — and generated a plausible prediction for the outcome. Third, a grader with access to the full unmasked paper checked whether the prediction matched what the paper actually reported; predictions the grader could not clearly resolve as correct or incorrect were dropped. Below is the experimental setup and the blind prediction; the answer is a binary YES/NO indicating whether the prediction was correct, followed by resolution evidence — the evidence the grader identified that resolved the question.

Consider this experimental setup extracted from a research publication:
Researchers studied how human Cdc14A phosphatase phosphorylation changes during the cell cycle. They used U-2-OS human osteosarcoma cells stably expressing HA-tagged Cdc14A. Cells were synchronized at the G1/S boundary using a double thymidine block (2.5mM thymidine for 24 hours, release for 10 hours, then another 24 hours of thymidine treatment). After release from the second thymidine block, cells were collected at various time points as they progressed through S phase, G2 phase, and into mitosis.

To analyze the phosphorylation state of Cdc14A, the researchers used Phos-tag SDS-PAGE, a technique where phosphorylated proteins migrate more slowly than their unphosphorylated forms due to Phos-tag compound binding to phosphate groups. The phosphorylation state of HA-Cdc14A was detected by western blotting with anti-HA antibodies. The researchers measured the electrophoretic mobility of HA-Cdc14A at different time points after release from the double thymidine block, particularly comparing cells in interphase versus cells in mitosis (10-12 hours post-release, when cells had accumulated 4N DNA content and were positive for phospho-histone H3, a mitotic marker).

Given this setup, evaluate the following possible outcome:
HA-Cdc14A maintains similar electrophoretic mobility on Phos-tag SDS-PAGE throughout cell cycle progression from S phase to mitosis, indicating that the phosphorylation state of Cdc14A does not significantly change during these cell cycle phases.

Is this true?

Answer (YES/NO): NO